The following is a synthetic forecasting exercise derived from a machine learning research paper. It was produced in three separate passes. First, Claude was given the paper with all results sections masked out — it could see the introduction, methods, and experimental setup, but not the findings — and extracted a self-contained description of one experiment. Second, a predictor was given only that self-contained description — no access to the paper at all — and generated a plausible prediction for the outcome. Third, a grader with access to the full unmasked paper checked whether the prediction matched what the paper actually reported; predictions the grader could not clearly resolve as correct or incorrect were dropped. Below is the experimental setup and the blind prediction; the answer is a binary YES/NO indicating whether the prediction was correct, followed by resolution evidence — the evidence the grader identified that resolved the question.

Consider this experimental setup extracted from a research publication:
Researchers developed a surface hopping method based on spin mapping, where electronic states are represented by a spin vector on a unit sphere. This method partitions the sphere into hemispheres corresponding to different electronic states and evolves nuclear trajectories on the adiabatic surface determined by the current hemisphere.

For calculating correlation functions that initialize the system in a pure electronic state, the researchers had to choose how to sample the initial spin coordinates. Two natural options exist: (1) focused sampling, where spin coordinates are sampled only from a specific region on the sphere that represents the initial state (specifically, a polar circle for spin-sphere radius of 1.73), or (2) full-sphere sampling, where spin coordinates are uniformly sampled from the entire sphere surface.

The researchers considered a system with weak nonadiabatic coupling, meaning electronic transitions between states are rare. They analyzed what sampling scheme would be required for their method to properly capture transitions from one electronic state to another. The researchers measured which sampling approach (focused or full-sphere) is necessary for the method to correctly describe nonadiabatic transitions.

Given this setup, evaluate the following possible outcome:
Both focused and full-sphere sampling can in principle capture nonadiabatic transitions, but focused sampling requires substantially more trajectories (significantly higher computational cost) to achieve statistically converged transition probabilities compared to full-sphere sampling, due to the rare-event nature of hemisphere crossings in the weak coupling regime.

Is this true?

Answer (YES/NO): NO